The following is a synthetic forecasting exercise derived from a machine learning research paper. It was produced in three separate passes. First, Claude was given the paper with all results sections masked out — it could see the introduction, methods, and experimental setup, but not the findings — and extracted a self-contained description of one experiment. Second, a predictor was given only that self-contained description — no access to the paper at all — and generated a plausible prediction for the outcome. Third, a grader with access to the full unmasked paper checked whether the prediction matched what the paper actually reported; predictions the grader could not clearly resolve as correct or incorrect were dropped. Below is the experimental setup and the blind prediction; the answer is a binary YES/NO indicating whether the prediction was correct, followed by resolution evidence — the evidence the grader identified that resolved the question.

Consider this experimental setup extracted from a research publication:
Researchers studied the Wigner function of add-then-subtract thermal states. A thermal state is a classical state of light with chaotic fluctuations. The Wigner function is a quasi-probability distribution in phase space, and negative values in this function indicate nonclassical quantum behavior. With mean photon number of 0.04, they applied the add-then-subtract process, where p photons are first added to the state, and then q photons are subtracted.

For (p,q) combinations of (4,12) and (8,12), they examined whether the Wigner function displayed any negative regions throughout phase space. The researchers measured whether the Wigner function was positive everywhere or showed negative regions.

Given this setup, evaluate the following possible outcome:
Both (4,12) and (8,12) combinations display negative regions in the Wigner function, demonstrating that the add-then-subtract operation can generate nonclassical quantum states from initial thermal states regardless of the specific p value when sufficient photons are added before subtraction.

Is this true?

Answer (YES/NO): NO